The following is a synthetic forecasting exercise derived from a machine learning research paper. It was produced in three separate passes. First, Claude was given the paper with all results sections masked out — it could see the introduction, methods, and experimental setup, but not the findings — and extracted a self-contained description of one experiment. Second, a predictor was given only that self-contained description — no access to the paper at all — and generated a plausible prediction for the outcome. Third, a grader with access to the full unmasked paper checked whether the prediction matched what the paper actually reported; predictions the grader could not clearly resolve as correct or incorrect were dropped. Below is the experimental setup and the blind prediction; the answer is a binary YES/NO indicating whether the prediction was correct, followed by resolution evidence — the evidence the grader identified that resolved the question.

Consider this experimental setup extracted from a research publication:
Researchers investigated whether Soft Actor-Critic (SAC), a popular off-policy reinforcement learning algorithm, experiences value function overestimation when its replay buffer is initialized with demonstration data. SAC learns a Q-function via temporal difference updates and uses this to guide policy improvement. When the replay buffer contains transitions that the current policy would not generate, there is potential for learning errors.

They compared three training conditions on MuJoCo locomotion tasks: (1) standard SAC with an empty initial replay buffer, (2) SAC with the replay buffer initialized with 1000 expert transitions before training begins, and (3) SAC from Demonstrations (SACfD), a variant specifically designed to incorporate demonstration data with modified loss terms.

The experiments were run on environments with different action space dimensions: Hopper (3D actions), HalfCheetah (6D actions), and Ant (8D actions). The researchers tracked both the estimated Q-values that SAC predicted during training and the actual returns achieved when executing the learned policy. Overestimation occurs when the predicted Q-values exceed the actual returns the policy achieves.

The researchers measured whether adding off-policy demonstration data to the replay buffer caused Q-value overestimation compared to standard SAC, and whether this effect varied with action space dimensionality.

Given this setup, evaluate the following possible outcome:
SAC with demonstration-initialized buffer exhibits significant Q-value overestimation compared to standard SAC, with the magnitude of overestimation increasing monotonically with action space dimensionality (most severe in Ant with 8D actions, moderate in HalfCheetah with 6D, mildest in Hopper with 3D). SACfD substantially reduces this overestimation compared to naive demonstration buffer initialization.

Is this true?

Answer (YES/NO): NO